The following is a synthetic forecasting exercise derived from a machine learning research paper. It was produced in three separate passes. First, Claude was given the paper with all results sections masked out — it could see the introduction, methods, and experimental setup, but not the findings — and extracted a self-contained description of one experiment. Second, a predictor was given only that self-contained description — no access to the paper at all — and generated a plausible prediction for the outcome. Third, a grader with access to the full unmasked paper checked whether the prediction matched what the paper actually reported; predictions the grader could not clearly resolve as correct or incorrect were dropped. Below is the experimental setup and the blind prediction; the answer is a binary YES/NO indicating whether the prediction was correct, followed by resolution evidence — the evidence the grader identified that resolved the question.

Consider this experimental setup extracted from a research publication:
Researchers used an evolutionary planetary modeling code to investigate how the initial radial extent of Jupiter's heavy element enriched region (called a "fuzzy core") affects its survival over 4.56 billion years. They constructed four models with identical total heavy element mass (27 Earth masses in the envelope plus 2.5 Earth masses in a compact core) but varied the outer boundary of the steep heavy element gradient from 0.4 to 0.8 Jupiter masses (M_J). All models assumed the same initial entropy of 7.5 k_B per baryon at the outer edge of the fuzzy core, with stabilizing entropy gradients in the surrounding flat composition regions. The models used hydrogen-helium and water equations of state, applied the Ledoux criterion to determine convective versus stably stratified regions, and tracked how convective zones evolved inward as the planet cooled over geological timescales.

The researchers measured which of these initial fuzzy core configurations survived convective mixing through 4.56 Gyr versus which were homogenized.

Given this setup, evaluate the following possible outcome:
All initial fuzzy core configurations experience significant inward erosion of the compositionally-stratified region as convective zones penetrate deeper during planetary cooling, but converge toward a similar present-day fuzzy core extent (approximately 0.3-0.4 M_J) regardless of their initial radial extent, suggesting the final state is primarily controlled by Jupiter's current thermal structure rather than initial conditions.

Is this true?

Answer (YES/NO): NO